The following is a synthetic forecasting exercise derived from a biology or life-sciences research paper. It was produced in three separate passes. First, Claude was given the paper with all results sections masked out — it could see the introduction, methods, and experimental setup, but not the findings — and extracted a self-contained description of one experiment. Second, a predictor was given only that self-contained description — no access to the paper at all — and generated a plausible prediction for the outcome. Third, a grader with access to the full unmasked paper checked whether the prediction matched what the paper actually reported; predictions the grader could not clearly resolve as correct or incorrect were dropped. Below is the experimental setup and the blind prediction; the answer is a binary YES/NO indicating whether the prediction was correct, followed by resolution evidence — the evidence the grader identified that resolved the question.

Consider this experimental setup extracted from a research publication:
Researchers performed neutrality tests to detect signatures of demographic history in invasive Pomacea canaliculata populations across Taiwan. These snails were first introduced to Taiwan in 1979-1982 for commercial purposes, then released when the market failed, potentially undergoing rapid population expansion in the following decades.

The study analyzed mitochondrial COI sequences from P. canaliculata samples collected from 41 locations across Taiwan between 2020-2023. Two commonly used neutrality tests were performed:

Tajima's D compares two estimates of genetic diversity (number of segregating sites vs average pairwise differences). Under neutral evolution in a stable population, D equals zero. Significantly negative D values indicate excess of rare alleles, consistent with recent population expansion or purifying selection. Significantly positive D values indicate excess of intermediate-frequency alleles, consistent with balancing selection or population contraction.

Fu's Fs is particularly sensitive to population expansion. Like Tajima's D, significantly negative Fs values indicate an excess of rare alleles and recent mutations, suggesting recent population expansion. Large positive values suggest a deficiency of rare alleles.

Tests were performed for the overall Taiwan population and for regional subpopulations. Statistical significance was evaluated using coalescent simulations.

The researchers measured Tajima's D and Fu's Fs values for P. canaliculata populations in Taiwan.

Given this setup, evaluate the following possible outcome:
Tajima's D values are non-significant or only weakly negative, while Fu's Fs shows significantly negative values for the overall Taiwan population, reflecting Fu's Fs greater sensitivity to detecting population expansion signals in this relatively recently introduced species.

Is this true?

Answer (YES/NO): NO